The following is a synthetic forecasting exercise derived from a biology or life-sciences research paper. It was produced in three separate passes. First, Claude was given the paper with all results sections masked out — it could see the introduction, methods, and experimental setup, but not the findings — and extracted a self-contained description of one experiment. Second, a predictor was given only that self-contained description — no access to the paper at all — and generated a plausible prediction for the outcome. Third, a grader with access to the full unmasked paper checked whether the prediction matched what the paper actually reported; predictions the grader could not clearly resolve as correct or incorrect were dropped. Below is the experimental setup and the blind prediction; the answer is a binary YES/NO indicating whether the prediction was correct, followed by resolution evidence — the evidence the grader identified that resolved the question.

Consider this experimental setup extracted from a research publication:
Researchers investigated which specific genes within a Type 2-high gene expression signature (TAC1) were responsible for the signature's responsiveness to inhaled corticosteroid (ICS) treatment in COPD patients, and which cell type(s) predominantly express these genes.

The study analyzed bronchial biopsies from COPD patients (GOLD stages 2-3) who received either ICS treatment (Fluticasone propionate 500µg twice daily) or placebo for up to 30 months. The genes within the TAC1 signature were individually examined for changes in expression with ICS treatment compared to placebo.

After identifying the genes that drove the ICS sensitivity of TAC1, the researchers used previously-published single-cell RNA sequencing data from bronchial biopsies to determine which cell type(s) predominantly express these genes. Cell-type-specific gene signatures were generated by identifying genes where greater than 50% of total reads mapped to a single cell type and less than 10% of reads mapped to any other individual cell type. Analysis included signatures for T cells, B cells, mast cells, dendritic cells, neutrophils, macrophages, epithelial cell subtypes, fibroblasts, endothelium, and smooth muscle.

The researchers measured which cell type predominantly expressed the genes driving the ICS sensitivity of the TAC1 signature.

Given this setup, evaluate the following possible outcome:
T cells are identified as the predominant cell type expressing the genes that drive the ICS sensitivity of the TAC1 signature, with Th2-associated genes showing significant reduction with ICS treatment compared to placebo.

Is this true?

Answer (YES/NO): NO